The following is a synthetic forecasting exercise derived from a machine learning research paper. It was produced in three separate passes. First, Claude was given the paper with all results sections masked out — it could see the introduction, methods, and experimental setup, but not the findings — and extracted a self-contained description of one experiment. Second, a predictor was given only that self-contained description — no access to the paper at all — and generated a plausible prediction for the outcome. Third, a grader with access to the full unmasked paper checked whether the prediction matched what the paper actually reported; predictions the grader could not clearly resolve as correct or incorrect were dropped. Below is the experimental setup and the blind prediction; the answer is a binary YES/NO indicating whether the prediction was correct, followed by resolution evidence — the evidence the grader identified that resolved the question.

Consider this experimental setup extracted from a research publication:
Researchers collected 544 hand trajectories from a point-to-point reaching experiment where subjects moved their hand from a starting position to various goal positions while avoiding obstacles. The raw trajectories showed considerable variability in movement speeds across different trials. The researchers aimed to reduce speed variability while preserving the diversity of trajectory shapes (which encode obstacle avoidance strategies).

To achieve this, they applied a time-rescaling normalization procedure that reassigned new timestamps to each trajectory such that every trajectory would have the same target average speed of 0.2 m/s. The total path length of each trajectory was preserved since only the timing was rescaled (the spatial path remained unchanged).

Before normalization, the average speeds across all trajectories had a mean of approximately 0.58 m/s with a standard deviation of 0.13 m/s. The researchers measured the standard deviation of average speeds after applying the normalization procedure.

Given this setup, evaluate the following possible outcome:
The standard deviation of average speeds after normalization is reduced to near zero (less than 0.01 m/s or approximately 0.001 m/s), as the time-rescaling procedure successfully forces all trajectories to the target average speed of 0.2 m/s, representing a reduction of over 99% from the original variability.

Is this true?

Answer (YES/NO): YES